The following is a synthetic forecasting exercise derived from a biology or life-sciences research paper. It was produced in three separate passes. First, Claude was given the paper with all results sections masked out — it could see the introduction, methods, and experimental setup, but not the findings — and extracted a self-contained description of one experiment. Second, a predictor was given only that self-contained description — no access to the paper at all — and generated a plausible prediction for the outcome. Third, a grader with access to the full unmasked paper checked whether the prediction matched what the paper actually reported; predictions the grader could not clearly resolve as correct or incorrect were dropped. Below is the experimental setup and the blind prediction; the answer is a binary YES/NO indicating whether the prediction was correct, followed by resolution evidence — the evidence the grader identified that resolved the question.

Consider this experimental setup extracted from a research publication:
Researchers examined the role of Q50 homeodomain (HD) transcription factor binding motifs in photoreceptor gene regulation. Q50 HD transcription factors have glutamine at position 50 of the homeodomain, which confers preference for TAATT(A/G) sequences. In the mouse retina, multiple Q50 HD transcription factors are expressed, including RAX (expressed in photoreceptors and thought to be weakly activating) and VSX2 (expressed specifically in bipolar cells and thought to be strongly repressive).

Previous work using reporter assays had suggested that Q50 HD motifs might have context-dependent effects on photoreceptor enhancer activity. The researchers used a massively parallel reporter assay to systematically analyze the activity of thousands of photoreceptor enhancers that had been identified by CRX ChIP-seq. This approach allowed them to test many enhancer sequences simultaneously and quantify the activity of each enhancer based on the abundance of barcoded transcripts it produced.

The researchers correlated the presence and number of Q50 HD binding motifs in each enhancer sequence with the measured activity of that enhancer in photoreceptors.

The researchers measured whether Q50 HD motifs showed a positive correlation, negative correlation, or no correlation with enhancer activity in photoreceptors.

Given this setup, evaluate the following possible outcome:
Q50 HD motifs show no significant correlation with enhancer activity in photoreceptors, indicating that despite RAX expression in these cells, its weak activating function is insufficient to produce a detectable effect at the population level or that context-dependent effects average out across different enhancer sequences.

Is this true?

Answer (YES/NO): NO